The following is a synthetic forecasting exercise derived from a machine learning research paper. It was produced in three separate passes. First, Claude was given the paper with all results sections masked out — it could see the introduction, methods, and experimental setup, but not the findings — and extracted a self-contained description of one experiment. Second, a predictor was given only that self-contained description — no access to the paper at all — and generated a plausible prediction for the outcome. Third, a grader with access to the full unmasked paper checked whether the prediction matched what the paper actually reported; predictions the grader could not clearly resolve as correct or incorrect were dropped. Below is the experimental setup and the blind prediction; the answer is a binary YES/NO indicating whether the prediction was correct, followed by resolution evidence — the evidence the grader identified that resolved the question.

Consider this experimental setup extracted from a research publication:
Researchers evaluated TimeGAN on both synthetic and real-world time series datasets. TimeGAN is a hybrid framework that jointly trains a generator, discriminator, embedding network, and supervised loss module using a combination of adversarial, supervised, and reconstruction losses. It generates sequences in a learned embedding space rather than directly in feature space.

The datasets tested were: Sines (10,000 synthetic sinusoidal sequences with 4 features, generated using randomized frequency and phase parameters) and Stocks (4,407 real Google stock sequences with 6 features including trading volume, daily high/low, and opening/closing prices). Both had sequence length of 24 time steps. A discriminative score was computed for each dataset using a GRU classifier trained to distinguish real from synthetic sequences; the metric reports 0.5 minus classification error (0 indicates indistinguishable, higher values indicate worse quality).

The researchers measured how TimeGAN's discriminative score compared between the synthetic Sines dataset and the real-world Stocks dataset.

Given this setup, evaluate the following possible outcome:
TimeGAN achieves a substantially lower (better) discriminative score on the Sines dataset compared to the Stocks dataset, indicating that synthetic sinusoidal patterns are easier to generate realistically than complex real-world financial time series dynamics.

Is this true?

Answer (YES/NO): NO